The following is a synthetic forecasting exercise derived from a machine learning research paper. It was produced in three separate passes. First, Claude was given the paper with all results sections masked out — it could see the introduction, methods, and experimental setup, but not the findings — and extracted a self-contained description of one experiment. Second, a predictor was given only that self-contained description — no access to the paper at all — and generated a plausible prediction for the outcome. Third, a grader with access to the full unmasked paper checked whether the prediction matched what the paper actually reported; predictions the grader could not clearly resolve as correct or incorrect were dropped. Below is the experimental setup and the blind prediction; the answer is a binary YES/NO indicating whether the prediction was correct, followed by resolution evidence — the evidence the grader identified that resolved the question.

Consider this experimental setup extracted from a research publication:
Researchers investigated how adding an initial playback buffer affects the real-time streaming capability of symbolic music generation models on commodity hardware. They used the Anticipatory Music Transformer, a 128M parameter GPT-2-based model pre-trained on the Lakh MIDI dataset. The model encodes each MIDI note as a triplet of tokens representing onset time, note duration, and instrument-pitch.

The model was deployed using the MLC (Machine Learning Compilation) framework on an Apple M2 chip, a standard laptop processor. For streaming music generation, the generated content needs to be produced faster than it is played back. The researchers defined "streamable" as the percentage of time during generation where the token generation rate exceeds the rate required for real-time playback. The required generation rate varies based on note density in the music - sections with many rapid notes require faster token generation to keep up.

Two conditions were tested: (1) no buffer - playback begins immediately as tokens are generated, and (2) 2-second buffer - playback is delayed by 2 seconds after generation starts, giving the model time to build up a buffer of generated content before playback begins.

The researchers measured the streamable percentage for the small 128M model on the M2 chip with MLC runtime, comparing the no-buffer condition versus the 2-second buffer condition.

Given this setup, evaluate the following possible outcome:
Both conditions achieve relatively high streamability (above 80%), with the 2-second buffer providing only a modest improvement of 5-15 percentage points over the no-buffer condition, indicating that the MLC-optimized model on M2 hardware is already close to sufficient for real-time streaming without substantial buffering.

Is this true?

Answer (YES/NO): NO